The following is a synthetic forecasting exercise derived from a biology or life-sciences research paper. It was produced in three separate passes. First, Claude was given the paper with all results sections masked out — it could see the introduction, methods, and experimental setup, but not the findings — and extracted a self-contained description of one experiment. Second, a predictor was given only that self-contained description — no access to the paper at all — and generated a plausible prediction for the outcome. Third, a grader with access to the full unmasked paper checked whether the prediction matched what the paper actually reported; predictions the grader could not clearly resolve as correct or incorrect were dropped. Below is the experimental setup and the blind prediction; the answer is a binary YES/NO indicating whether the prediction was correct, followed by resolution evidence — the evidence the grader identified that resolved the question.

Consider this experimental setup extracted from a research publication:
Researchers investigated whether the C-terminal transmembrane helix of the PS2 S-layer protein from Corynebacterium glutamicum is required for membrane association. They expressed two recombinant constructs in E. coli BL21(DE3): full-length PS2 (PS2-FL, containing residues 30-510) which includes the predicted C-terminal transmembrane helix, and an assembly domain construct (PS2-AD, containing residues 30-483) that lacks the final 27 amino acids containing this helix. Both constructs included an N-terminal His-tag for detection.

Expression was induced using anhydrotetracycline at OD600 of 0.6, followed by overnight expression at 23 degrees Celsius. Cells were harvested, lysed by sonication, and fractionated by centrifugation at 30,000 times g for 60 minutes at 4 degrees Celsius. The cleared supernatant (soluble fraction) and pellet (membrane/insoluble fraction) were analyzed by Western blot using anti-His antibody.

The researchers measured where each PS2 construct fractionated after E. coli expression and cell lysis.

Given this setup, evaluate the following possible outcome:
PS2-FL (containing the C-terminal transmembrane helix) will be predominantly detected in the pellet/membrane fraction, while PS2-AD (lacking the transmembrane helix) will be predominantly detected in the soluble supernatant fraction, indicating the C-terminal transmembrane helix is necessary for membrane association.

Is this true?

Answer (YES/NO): NO